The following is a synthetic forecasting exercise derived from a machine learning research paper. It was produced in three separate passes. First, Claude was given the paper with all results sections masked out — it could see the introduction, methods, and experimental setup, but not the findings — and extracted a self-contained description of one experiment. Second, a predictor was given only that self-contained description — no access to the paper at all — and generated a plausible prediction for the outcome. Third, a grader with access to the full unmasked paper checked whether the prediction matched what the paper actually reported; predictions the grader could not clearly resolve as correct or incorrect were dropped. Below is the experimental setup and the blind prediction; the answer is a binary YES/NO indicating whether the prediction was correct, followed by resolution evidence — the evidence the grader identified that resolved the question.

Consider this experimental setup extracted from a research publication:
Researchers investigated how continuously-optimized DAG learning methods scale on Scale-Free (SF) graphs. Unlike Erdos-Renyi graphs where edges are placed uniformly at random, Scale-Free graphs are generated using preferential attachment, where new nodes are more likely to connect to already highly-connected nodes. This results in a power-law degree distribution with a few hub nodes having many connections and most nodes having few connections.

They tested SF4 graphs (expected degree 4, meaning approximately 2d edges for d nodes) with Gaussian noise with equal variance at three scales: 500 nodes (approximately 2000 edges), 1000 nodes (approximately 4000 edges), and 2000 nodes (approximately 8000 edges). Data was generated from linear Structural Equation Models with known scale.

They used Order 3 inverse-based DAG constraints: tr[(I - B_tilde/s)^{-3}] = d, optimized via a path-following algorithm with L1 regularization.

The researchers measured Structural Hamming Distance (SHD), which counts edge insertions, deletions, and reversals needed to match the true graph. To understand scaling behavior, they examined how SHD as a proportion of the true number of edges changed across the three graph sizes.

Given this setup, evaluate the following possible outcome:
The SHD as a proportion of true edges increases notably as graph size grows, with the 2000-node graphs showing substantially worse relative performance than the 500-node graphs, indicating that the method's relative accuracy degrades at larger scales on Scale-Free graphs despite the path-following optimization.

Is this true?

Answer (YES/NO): YES